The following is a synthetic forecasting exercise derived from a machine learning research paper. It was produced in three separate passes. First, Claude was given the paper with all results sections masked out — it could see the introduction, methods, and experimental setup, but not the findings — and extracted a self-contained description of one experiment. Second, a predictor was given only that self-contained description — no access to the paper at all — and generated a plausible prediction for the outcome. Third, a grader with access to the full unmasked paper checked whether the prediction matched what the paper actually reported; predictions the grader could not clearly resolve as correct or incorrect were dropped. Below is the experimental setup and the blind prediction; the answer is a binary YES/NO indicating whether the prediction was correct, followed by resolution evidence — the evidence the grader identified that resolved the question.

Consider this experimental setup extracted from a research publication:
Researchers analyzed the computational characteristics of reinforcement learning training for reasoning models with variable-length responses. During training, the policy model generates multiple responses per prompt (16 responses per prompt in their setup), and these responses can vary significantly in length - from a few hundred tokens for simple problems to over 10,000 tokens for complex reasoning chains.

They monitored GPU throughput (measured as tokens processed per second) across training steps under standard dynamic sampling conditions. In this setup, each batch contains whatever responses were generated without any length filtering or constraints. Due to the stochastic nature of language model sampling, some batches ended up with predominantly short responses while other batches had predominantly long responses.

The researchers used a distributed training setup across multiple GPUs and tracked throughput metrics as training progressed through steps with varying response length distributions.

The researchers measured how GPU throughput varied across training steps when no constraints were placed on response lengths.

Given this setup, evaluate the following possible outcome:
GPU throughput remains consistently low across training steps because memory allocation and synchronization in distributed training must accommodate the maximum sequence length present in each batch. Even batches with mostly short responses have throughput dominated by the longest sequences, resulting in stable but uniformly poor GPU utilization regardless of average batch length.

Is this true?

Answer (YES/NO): NO